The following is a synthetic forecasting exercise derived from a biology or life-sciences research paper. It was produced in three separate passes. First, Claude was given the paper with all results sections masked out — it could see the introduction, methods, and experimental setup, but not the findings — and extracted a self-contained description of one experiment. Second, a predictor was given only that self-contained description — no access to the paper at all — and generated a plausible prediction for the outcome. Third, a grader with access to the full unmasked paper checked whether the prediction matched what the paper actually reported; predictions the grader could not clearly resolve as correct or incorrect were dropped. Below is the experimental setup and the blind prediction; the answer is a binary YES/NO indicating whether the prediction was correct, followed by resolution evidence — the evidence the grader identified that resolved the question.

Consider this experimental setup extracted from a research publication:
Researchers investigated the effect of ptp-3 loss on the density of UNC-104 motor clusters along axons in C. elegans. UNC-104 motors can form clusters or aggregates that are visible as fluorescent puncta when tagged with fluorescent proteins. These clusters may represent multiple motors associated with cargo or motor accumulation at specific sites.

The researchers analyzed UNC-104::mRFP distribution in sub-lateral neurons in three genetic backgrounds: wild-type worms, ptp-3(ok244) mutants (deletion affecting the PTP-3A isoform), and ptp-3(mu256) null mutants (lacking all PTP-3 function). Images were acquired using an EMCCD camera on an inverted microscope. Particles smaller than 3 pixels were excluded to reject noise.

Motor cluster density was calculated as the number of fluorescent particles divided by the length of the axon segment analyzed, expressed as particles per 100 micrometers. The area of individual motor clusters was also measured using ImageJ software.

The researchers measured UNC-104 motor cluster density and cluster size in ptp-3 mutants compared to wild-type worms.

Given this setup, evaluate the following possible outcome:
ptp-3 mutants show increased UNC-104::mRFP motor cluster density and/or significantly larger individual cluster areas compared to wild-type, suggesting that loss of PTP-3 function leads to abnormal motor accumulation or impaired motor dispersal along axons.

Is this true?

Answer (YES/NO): YES